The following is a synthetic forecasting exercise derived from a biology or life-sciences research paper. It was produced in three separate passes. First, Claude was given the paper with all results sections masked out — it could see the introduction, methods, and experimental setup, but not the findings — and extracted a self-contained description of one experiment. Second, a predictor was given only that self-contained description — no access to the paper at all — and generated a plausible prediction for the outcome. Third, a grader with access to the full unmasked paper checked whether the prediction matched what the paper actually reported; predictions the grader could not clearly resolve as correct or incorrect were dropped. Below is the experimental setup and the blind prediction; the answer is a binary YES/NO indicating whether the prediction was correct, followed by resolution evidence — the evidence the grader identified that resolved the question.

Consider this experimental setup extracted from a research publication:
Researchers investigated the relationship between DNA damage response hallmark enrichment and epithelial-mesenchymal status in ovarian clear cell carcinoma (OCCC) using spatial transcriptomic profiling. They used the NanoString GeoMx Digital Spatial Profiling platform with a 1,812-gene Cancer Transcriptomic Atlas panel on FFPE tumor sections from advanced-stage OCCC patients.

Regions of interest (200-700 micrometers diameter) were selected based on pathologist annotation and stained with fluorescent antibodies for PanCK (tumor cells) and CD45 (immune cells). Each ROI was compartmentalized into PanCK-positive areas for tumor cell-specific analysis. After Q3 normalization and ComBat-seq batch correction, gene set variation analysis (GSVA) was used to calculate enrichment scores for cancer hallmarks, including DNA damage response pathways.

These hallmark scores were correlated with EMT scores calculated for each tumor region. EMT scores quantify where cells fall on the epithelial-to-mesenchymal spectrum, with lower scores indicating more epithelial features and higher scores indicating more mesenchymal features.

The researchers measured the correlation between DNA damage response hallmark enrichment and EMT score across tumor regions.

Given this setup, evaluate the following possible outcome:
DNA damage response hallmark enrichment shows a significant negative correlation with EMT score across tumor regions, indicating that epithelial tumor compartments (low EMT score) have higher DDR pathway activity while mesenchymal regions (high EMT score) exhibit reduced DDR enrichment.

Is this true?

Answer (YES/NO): NO